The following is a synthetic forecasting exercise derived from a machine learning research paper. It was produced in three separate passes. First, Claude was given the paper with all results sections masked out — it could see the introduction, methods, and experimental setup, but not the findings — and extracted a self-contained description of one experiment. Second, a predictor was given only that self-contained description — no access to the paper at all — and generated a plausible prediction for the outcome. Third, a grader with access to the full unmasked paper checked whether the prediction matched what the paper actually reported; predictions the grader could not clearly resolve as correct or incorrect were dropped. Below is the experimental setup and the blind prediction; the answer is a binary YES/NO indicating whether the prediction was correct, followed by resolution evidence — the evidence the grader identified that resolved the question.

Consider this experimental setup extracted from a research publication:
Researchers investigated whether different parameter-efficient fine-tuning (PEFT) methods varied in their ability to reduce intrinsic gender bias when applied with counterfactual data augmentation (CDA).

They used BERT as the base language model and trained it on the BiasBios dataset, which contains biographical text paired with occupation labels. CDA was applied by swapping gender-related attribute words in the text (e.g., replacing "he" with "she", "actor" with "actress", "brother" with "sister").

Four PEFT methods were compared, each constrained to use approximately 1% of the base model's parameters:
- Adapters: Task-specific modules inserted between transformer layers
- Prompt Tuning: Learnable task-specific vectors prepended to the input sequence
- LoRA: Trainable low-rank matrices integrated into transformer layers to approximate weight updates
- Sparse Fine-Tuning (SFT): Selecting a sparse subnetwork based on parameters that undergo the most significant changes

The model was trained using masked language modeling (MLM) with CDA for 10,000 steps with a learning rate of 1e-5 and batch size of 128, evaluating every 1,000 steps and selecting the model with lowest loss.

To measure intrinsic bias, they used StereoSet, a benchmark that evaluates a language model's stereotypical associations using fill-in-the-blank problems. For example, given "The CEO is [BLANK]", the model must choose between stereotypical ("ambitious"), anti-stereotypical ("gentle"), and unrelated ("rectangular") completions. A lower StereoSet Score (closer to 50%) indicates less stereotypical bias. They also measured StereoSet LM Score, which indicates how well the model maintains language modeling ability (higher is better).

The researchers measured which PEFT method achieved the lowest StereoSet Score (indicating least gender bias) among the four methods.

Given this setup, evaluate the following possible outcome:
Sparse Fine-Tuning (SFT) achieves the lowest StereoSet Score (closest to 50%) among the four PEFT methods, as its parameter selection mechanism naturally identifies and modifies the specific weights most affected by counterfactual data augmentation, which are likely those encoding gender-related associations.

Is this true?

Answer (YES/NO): NO